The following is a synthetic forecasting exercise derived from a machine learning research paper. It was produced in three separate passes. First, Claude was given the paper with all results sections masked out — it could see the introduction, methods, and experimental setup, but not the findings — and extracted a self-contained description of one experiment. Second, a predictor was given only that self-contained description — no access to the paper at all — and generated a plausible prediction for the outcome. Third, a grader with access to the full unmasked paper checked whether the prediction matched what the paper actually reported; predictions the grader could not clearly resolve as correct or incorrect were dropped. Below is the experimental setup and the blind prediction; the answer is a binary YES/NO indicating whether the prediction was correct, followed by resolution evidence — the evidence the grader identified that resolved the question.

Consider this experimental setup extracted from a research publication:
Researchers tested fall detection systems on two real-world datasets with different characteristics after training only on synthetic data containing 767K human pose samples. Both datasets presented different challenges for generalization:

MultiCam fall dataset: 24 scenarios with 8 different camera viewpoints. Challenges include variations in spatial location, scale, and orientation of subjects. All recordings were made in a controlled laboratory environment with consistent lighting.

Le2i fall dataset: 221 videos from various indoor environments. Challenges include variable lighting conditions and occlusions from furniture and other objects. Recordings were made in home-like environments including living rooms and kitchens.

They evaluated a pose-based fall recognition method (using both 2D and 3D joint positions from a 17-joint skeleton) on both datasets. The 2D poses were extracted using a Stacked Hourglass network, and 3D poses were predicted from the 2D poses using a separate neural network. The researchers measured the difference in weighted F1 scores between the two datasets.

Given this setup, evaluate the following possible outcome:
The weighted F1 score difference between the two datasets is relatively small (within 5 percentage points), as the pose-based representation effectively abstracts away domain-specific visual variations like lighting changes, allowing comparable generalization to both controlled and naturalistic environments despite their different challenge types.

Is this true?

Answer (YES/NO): NO